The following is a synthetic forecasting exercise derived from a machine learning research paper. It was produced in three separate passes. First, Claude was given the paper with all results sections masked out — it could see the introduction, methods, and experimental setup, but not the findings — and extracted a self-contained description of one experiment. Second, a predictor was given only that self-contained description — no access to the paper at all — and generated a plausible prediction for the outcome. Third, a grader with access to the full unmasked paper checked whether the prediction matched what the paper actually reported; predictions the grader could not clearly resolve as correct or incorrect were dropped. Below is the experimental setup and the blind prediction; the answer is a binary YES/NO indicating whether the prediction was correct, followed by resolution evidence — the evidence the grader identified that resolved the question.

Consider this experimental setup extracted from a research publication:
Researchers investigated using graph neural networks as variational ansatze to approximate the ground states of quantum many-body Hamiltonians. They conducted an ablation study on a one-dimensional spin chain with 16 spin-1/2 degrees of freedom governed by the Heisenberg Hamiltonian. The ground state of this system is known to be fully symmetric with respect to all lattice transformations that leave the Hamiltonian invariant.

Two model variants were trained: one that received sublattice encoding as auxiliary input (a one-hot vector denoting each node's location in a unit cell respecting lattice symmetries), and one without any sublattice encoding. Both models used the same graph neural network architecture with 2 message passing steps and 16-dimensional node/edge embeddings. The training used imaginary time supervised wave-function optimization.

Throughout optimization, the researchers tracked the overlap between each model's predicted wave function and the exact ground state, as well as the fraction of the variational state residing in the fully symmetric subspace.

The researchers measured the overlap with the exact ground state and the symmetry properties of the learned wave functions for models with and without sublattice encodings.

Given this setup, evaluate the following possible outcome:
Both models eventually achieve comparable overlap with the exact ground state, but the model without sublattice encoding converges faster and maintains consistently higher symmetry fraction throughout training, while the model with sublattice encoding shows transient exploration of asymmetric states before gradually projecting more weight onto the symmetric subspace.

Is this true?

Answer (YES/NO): NO